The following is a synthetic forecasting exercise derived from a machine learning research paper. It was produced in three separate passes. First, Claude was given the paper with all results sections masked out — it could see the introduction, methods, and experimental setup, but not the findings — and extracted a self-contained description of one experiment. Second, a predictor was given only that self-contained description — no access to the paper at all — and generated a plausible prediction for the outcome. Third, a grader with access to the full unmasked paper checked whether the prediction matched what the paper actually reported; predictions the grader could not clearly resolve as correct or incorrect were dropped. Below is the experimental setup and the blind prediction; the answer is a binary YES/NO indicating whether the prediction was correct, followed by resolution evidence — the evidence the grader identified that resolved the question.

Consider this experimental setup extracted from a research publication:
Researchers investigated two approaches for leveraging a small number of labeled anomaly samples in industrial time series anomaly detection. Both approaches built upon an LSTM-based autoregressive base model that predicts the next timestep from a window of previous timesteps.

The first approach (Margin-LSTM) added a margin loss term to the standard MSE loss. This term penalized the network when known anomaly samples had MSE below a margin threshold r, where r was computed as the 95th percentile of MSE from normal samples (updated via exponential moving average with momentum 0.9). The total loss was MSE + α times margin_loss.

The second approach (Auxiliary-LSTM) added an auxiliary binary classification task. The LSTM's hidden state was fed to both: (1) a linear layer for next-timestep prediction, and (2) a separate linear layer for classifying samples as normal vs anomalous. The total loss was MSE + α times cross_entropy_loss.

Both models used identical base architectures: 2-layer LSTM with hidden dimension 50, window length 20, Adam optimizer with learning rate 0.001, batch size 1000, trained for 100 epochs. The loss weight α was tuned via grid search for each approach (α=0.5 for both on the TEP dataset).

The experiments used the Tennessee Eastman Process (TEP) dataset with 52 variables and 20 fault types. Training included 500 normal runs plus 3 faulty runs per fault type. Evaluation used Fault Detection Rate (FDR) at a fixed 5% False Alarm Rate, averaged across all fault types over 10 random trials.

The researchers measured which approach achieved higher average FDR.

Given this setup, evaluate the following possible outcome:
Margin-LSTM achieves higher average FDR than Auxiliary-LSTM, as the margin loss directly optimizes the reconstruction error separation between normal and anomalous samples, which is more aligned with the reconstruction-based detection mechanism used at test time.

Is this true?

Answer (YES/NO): NO